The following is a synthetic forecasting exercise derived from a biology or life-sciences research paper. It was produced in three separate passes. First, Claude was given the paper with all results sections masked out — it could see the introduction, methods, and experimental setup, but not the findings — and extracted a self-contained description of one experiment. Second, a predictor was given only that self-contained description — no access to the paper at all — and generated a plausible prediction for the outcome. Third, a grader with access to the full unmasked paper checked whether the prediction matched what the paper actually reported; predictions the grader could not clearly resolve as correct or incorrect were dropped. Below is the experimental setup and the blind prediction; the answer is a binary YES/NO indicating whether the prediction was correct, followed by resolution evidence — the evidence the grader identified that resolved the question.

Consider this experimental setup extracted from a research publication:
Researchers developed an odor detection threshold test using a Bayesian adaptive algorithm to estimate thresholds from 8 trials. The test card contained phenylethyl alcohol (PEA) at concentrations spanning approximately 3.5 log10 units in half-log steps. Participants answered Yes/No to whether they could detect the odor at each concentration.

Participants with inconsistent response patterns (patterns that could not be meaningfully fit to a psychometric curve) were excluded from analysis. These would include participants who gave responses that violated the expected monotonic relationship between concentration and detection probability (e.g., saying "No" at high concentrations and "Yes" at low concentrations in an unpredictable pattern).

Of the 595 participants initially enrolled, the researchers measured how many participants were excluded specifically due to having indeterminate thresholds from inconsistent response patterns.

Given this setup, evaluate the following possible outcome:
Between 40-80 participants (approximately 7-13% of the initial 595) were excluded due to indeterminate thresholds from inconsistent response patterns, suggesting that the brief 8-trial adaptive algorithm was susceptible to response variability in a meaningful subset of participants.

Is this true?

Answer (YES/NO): NO